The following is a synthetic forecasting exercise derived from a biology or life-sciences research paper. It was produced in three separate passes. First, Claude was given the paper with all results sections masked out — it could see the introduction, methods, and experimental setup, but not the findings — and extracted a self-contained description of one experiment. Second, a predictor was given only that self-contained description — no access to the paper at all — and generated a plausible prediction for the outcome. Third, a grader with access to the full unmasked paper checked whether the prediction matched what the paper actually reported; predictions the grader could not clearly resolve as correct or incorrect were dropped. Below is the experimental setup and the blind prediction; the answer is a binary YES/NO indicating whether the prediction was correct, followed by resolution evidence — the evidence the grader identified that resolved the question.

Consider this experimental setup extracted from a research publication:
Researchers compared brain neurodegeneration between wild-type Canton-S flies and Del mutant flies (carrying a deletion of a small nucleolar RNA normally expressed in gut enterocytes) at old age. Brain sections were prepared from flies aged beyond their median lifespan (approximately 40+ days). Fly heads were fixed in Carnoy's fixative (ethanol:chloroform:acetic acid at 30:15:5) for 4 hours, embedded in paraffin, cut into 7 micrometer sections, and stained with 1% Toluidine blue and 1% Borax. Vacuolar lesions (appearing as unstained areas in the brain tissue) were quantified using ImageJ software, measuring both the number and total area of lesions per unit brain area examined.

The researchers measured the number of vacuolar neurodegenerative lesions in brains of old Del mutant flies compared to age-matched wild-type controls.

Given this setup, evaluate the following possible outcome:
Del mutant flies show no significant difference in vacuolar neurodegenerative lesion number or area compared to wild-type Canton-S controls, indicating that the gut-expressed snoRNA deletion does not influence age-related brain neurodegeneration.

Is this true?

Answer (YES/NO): NO